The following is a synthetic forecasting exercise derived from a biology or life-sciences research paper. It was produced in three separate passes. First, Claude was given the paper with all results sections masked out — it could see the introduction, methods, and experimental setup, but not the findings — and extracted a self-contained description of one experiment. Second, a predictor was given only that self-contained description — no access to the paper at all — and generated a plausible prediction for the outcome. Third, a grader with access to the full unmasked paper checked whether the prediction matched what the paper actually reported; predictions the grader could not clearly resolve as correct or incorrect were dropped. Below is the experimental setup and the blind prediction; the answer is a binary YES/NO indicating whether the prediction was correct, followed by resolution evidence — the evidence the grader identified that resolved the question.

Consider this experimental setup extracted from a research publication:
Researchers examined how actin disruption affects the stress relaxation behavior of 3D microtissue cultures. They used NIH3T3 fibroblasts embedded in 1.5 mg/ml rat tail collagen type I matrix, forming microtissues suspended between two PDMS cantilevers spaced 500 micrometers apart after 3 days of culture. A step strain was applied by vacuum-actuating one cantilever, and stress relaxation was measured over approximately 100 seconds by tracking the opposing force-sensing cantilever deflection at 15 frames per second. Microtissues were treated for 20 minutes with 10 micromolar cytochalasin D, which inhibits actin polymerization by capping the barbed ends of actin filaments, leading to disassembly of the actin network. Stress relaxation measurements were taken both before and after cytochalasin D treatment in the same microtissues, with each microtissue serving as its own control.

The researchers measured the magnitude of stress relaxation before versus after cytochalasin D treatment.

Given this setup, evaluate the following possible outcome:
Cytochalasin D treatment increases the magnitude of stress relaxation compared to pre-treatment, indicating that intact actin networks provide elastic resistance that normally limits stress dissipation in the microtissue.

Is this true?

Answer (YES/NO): NO